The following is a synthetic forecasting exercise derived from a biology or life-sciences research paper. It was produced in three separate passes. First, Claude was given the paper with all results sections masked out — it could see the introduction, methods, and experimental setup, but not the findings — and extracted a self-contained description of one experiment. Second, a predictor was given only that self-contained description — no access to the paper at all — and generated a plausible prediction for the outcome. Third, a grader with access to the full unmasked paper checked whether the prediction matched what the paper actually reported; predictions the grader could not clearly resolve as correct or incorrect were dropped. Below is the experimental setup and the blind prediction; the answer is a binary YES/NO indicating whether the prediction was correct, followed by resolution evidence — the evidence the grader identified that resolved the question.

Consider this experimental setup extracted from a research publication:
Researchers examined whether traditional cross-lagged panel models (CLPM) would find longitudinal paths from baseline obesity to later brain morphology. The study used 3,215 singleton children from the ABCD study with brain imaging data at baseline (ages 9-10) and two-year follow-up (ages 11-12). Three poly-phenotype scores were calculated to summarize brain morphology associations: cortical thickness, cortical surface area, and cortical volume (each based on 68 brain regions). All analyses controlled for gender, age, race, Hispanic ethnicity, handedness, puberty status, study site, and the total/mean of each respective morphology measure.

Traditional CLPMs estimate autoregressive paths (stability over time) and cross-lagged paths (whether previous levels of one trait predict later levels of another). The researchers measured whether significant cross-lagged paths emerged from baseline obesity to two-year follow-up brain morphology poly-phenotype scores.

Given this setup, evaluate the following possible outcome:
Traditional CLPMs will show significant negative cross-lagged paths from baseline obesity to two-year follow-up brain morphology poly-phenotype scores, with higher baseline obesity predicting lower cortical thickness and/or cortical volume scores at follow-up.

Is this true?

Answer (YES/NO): NO